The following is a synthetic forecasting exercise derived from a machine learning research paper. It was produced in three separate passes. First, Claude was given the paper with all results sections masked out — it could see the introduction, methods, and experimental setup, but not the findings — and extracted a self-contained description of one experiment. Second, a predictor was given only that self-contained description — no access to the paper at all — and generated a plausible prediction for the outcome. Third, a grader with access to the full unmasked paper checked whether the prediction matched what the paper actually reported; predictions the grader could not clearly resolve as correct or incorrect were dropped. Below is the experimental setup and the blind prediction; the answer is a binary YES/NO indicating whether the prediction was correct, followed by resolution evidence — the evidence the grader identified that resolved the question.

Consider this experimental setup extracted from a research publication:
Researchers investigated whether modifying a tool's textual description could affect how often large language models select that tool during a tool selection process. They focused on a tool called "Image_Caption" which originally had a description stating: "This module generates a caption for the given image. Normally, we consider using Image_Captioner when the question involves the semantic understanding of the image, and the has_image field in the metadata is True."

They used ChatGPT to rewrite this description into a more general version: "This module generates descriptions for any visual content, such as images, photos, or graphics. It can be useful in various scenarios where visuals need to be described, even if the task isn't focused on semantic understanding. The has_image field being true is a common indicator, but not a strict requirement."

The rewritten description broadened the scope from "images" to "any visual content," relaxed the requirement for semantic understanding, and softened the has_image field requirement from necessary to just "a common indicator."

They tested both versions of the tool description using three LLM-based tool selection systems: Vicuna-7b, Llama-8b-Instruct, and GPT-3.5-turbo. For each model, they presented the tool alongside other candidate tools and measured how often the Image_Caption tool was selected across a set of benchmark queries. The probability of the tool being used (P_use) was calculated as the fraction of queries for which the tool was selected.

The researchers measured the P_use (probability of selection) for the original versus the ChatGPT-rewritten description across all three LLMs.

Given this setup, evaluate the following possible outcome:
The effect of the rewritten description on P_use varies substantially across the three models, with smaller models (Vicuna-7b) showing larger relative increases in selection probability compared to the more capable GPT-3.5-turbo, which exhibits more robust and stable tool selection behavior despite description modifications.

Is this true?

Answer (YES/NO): NO